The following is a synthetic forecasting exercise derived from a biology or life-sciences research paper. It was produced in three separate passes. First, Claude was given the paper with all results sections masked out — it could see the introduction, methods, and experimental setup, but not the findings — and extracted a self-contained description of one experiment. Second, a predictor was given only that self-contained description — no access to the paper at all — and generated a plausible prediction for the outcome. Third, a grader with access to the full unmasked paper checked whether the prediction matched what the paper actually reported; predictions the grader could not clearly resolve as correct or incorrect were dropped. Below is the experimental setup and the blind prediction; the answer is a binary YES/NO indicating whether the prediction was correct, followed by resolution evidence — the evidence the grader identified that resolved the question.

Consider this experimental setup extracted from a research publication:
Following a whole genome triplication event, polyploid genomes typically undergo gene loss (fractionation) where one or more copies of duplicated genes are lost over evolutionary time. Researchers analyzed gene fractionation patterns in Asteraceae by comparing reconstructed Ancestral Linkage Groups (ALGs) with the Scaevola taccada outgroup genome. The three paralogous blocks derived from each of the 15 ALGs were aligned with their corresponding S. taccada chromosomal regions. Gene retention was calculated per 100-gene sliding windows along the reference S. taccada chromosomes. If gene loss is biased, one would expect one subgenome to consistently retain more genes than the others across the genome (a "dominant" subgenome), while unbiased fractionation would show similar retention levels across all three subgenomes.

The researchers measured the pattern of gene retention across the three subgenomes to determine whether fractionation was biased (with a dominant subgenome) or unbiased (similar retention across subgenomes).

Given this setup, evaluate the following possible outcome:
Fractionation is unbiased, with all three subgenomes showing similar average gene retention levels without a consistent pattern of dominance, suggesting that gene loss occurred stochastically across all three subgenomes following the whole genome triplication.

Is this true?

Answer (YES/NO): YES